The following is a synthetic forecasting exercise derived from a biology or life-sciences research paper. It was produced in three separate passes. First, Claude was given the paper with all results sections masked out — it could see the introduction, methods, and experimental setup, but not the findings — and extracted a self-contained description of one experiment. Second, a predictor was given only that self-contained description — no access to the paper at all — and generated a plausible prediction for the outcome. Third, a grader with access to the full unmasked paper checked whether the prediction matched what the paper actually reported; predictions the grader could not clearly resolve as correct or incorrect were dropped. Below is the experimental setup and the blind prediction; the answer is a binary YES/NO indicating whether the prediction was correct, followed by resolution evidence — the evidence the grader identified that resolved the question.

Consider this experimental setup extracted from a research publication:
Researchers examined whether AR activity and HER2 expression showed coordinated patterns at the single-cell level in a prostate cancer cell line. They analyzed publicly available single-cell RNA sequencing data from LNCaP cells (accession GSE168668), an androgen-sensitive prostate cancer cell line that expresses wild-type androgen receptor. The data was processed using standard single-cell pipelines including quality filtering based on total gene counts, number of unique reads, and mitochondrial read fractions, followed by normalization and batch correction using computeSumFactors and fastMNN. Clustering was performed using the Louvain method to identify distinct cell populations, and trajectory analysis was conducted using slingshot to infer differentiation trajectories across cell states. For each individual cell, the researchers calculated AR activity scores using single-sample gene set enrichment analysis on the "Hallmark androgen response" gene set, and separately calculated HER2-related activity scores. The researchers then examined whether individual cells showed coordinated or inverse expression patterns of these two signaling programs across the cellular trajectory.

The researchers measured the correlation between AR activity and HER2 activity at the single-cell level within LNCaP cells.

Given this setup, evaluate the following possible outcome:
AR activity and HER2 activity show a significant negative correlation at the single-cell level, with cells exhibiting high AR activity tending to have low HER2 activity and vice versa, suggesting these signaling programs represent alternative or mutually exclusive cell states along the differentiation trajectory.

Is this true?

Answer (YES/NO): YES